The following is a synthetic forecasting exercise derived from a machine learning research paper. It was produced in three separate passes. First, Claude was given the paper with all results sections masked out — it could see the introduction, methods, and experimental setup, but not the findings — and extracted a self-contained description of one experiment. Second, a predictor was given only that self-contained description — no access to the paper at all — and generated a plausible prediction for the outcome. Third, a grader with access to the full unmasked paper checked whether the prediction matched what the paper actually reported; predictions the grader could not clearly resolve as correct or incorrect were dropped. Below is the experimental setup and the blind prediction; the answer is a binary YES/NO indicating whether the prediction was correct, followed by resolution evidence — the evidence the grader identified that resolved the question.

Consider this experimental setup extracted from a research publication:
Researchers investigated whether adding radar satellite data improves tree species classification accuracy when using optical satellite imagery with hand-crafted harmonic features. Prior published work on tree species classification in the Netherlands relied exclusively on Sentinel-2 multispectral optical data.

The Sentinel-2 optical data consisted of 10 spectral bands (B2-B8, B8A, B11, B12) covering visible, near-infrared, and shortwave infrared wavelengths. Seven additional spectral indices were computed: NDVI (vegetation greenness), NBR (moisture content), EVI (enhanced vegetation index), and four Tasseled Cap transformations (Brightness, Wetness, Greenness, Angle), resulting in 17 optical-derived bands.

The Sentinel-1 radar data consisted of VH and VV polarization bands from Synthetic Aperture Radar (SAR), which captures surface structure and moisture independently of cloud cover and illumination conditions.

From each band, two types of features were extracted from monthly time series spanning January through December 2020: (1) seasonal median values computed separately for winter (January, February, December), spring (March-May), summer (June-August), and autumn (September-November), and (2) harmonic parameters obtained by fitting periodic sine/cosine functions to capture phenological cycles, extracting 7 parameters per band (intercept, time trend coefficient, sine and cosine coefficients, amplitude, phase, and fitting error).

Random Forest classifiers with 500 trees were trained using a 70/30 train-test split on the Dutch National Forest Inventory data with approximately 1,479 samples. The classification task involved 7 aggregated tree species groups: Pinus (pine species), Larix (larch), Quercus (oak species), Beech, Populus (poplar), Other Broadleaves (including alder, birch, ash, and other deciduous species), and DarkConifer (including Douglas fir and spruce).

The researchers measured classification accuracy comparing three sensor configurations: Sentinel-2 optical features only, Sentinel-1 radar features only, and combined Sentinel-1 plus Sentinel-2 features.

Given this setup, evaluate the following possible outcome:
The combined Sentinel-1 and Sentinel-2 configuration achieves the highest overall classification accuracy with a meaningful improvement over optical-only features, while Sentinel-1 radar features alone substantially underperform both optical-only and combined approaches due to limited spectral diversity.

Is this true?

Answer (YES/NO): NO